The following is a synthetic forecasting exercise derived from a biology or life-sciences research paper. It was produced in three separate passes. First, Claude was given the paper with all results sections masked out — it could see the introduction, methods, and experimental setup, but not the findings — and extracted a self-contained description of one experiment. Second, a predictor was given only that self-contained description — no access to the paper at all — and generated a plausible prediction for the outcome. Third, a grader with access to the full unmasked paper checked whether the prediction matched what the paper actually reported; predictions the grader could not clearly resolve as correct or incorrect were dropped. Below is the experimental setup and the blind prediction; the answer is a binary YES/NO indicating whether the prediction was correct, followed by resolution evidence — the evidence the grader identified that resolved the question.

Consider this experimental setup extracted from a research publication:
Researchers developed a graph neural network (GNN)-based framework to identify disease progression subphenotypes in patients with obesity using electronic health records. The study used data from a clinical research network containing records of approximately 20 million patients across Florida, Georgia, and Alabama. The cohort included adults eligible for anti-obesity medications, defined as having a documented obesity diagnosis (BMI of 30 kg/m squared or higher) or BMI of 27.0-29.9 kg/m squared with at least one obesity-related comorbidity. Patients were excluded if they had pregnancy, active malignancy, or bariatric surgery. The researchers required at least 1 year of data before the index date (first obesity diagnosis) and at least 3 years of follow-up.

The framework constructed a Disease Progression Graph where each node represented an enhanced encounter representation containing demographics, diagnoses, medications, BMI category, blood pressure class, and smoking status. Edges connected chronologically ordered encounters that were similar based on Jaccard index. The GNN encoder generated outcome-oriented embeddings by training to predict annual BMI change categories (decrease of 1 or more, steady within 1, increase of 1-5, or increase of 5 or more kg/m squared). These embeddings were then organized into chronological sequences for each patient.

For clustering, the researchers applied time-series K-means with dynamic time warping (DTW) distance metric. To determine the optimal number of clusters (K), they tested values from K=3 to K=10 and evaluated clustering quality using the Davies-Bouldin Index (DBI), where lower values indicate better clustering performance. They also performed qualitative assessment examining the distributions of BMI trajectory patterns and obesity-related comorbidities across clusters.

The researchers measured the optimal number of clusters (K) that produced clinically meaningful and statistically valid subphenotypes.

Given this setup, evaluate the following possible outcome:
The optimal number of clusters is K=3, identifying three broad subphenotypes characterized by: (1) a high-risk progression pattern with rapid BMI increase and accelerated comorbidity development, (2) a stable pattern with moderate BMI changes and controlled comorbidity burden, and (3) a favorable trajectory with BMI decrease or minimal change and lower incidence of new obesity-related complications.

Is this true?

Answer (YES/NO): NO